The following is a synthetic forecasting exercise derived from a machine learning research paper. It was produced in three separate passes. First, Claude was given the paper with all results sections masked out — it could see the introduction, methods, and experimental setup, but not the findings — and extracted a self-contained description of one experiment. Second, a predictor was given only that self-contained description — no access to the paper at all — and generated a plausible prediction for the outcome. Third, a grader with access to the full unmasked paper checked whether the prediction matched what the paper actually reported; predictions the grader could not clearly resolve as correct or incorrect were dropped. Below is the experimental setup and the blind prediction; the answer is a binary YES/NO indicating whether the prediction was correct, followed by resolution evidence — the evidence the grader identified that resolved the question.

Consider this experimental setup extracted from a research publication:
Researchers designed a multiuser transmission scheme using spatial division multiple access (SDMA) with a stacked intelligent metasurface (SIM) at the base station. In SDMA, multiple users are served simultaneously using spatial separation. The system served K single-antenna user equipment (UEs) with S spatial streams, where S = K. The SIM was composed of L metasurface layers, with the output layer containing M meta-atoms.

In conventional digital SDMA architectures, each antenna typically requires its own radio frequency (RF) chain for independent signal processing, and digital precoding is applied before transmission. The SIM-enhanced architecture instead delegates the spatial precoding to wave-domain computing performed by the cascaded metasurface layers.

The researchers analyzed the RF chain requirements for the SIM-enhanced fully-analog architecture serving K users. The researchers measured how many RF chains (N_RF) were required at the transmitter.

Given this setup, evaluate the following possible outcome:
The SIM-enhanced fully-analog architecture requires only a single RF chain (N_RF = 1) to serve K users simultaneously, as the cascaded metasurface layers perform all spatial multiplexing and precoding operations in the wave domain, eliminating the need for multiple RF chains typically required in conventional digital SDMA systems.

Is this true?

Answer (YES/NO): NO